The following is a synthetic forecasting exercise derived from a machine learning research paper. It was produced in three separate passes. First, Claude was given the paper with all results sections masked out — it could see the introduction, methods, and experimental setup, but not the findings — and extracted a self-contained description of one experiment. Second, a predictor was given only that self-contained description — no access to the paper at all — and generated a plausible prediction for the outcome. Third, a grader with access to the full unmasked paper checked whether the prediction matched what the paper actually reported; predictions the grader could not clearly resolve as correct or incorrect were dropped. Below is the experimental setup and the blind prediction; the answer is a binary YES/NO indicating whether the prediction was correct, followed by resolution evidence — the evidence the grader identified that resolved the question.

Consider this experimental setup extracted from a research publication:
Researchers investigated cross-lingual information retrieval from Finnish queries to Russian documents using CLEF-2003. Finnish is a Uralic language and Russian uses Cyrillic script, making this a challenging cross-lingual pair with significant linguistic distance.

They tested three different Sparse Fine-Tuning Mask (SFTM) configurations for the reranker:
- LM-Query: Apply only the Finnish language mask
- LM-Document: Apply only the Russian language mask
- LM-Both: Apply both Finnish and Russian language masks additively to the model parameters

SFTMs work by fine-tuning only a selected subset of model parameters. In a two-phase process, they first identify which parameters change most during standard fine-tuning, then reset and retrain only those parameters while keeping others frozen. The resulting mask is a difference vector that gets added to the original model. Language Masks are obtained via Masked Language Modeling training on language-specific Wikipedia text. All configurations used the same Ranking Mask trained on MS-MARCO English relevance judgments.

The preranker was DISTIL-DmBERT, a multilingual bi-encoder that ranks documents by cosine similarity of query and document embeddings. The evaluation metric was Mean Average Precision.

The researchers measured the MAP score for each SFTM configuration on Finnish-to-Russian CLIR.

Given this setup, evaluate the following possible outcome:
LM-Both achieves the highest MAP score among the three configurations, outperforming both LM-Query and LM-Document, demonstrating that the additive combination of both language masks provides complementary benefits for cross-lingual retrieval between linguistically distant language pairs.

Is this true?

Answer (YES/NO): NO